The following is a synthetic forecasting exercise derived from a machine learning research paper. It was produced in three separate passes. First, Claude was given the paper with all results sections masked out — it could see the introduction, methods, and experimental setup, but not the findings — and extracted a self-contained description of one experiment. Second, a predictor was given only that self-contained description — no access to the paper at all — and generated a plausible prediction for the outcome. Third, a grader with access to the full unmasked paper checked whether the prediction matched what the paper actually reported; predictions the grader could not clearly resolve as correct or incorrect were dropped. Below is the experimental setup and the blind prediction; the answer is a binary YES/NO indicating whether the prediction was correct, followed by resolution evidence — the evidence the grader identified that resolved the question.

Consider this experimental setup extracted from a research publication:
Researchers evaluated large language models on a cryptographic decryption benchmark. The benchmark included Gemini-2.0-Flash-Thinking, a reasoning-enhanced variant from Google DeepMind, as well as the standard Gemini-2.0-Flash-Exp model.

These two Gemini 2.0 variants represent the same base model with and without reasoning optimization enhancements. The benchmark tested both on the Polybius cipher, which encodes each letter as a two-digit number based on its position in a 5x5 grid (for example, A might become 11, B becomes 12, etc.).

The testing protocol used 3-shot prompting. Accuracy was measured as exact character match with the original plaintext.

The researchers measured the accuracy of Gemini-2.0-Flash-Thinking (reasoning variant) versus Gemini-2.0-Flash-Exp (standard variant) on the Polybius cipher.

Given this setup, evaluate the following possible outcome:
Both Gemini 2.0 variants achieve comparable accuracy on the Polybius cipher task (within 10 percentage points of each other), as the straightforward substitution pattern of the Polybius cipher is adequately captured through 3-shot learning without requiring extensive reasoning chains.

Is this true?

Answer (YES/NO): NO